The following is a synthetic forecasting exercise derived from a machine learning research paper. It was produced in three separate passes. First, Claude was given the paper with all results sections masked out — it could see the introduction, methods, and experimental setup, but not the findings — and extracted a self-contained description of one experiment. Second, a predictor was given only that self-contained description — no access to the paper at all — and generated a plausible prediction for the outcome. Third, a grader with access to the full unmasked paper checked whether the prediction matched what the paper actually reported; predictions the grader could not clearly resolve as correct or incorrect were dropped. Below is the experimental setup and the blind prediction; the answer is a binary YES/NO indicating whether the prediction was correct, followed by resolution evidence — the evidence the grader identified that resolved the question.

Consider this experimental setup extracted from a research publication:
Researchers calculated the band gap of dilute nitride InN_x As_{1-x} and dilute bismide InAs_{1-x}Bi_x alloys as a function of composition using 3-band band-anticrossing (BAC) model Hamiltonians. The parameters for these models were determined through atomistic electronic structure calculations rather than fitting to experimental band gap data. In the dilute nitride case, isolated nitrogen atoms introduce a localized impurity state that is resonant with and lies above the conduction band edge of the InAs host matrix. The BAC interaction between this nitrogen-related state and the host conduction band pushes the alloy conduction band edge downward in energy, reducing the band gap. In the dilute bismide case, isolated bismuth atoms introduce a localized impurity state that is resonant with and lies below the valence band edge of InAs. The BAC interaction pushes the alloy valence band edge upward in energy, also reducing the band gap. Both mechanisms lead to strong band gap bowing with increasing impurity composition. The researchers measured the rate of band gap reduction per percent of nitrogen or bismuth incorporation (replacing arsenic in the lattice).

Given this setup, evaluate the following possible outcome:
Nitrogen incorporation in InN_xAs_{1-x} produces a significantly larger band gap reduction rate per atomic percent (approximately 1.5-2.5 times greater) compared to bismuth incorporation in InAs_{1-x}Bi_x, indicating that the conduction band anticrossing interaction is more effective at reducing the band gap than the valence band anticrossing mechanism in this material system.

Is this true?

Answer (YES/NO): NO